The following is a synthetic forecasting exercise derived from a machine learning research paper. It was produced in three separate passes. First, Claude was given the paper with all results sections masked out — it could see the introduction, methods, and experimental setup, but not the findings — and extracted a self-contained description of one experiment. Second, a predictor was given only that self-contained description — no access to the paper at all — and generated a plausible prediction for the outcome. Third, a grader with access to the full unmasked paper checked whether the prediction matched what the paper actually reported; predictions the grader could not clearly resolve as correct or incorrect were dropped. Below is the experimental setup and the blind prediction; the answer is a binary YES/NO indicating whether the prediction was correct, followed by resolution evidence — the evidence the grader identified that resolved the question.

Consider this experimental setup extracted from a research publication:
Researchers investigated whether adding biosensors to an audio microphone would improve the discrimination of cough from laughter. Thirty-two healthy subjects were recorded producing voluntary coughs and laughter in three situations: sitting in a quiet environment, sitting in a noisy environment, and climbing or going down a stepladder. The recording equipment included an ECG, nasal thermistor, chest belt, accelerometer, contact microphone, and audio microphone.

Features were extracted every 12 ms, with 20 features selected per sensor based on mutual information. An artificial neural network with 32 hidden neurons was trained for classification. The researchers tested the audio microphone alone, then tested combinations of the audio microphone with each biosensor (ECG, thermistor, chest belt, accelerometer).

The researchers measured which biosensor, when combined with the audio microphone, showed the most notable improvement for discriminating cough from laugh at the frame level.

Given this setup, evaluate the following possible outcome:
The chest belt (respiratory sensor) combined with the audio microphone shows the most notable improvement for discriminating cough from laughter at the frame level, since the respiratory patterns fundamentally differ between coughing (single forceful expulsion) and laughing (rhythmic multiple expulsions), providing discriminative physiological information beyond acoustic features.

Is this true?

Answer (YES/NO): NO